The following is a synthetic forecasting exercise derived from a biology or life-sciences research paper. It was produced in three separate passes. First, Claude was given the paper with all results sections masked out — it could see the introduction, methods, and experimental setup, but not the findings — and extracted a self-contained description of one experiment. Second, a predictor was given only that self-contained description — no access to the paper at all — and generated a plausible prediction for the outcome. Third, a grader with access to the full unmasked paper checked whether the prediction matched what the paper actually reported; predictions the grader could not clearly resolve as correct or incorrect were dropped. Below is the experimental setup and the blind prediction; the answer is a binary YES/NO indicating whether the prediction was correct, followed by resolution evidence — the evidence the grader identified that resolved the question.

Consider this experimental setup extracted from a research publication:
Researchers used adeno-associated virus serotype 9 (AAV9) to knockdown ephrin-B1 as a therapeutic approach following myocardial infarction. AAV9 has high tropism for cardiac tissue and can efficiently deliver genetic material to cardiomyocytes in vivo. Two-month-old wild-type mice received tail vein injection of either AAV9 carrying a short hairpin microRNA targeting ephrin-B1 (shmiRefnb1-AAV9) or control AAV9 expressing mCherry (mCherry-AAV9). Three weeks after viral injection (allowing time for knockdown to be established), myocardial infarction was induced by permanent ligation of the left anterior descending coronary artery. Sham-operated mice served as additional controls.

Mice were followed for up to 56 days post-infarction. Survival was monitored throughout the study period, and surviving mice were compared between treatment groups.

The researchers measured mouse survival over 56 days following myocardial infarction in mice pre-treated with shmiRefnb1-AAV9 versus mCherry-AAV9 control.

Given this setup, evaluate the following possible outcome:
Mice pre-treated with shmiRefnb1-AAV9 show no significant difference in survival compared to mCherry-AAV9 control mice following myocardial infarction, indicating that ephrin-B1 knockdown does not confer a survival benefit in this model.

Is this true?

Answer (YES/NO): NO